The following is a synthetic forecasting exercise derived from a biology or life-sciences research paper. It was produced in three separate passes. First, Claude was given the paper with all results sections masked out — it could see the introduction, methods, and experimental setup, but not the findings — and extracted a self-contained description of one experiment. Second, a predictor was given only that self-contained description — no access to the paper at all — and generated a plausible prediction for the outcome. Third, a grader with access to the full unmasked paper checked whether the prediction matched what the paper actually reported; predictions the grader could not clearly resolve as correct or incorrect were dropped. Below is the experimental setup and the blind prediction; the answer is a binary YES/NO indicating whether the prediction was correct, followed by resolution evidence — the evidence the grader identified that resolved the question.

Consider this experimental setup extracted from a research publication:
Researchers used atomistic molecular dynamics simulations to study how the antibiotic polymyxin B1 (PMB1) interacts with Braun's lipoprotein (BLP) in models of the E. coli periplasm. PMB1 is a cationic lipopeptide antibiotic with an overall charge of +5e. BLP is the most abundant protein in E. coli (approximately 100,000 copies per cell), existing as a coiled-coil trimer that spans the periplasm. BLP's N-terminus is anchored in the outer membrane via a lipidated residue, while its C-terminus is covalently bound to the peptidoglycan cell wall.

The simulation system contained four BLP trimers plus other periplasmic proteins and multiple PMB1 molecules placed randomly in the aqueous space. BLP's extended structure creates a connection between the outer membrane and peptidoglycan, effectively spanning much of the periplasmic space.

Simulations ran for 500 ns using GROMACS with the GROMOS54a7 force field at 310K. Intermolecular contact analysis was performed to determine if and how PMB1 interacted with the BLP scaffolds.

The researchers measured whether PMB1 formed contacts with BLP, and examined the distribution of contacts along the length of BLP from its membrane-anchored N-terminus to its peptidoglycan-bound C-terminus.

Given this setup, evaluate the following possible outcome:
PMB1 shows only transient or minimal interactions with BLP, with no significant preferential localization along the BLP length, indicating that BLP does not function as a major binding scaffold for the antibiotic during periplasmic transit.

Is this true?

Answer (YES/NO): NO